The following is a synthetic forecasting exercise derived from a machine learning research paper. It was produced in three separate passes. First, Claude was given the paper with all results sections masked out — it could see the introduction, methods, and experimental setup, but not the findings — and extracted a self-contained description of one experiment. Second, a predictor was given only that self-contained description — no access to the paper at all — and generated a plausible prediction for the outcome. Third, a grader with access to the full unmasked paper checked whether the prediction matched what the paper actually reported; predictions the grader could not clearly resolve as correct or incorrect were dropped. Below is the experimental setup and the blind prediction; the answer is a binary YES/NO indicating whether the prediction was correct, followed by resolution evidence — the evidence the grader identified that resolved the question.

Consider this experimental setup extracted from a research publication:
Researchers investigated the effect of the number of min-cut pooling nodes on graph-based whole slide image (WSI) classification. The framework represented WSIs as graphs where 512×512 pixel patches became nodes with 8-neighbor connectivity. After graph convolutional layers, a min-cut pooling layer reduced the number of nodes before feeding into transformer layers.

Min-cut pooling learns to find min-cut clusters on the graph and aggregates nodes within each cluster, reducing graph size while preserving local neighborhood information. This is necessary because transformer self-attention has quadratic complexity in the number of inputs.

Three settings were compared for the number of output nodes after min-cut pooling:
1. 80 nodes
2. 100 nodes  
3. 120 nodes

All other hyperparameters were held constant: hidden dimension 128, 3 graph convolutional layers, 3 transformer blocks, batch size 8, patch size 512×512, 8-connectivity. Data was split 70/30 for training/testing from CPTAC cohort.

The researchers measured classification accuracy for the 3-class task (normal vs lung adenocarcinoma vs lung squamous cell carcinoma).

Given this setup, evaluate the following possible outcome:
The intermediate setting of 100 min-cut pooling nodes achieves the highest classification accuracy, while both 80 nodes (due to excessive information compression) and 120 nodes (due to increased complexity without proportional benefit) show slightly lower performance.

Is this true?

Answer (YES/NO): NO